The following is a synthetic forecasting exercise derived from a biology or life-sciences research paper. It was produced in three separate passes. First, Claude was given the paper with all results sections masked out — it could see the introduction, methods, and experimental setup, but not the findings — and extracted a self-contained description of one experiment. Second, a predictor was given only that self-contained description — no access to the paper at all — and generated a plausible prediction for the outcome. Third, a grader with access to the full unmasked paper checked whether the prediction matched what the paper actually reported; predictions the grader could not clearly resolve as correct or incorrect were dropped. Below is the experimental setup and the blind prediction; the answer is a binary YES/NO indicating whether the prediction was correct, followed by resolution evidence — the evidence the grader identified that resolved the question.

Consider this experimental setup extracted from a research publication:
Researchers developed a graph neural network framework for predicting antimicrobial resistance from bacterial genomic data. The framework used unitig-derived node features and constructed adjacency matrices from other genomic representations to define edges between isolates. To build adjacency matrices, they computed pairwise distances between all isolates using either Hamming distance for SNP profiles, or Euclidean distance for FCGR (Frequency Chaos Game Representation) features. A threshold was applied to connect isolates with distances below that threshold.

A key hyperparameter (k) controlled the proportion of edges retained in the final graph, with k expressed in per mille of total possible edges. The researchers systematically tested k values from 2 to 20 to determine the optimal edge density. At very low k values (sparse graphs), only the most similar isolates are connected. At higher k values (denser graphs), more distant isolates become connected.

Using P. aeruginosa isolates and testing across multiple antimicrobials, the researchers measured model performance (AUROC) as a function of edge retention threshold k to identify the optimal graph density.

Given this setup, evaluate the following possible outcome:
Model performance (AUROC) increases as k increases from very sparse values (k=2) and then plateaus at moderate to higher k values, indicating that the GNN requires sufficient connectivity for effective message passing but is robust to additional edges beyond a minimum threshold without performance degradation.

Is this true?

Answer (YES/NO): NO